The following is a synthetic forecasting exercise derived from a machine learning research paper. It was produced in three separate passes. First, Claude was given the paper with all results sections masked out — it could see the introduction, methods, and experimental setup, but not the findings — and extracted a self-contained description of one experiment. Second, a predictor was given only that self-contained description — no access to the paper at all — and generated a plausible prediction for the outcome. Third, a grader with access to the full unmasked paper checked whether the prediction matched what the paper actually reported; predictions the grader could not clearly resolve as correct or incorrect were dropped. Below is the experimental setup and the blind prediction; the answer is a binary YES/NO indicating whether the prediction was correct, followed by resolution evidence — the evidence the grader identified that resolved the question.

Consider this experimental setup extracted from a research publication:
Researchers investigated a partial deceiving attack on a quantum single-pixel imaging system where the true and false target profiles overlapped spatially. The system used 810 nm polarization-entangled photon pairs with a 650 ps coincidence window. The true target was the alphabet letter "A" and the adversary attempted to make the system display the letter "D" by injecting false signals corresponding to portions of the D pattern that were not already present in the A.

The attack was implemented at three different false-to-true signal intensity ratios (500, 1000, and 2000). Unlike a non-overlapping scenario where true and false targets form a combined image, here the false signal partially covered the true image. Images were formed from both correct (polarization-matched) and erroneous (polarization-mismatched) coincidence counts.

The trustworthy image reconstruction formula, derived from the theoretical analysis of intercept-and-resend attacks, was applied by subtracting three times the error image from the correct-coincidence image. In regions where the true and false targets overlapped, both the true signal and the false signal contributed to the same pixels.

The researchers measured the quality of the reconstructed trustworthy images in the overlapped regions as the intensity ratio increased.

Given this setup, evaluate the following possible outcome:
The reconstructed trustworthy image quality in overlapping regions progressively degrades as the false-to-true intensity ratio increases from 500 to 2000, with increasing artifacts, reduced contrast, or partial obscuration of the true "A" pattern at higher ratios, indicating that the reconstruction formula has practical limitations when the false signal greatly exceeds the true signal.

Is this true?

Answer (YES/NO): YES